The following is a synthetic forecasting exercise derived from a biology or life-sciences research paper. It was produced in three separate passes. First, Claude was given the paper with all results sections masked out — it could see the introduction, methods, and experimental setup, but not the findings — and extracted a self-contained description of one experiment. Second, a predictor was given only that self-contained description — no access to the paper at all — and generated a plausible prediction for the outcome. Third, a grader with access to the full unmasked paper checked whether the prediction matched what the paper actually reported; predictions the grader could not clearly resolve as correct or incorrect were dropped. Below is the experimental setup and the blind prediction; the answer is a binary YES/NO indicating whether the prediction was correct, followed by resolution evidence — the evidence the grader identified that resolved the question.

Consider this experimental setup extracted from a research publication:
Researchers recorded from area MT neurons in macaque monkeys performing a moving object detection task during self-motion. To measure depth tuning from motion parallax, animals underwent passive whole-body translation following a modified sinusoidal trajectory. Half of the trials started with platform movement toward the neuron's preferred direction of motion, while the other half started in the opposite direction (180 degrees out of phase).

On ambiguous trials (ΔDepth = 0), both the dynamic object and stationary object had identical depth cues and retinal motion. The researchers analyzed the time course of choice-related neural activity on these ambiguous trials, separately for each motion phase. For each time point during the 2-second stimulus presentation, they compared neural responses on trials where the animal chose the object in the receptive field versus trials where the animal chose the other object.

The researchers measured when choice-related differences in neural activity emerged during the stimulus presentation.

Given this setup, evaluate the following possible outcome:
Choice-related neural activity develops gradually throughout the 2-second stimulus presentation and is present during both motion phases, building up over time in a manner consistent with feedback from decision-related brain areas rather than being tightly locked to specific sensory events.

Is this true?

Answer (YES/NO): NO